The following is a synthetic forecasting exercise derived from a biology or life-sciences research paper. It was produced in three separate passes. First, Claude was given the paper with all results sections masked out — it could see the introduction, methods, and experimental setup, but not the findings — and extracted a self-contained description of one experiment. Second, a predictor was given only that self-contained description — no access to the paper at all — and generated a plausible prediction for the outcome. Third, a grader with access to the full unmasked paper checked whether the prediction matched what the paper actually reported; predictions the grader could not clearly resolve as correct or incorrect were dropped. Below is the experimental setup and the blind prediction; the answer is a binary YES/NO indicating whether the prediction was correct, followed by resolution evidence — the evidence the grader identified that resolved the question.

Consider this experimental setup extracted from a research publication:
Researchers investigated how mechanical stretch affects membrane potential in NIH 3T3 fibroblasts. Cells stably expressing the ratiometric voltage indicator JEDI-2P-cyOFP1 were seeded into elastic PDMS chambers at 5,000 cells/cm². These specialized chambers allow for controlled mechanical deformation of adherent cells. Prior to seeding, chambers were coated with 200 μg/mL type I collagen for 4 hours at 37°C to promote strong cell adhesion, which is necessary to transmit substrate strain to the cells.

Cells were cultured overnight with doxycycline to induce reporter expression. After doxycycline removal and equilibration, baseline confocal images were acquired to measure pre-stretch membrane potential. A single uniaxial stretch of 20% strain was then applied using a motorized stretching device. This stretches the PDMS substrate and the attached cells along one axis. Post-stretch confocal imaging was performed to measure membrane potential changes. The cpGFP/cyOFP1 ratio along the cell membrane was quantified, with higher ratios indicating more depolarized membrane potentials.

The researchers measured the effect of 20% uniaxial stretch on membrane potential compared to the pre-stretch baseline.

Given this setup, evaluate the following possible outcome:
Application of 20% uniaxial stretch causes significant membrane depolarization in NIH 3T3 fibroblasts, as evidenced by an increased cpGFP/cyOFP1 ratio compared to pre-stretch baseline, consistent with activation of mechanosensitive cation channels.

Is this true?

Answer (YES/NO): NO